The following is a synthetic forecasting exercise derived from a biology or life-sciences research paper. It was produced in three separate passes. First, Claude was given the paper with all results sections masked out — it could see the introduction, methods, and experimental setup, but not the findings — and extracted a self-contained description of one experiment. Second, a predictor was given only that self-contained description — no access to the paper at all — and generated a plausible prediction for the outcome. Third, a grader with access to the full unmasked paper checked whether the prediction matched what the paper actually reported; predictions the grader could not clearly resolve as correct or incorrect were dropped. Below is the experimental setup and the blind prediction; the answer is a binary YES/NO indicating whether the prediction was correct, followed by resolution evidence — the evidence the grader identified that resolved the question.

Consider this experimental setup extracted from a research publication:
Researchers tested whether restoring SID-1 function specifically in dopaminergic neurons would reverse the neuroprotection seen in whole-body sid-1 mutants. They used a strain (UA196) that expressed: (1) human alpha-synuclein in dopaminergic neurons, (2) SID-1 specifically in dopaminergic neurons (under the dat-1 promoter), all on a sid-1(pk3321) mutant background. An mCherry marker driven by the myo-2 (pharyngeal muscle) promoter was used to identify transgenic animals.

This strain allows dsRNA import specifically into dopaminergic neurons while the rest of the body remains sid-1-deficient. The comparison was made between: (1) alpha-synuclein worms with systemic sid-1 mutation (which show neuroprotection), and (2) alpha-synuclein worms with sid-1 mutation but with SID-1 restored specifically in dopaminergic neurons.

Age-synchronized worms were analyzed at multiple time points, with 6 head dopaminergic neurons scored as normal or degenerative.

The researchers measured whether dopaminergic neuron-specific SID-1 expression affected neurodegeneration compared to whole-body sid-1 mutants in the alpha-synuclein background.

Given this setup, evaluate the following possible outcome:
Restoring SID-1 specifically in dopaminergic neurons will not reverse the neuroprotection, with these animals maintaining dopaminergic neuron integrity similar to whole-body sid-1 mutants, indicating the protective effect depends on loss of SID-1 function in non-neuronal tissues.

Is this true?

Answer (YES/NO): NO